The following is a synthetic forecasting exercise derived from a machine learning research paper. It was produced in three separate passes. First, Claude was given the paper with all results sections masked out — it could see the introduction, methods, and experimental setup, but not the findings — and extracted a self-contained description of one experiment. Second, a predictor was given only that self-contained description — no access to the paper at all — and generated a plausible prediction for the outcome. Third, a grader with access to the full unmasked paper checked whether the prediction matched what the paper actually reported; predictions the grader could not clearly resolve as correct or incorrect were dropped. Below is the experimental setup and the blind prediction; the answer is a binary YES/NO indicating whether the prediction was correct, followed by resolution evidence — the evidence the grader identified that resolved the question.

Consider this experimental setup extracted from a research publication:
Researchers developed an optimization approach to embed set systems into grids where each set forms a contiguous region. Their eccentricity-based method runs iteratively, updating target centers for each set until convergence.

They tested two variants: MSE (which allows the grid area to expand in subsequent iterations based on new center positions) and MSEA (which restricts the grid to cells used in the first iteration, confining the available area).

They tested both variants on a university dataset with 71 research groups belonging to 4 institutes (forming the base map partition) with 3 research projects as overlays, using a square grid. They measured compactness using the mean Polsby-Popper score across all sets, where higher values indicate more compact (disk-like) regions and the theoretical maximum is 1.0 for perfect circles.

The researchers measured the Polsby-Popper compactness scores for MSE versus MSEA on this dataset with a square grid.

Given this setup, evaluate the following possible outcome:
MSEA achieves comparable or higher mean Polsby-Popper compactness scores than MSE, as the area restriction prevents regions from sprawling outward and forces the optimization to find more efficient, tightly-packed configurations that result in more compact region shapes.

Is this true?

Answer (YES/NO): NO